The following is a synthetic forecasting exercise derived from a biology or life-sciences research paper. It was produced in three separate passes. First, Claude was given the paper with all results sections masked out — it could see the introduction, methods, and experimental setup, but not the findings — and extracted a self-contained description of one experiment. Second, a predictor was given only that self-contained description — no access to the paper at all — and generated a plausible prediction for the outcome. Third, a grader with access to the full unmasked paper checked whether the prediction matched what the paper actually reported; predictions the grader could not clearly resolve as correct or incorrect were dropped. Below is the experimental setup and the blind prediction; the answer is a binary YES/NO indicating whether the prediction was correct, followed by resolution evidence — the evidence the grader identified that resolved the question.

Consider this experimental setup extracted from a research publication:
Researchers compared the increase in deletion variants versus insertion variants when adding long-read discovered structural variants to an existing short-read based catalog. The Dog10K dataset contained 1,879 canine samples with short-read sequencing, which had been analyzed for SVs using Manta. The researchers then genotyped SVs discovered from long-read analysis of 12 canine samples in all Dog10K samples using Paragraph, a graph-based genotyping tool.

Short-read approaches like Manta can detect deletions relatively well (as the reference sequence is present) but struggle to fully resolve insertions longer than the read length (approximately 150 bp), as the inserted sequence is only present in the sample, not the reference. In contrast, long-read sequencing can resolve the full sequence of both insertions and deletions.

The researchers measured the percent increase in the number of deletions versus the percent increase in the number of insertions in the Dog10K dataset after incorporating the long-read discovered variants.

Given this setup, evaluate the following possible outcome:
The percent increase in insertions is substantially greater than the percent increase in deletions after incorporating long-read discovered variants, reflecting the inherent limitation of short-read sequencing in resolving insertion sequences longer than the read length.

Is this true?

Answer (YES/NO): YES